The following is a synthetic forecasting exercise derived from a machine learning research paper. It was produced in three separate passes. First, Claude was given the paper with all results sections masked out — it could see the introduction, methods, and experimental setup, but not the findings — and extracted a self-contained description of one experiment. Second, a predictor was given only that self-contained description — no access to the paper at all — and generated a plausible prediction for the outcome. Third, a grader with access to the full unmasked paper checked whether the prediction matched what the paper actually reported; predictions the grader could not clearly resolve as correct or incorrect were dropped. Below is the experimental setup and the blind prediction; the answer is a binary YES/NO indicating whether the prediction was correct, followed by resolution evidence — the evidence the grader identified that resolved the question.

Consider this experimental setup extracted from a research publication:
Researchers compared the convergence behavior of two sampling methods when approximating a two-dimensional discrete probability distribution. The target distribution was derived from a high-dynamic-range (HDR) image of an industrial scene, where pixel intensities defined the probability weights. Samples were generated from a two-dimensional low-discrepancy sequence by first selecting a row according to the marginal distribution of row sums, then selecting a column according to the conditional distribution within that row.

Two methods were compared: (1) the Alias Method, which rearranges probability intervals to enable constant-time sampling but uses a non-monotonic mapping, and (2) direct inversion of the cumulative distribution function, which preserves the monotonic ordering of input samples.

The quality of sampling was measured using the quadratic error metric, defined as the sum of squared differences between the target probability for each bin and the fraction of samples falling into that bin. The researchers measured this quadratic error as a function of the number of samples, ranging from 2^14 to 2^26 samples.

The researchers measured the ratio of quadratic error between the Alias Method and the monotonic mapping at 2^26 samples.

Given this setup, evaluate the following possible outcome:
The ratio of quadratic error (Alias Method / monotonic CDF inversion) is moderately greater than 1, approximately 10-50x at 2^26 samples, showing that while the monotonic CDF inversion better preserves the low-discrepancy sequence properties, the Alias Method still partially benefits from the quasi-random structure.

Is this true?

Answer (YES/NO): NO